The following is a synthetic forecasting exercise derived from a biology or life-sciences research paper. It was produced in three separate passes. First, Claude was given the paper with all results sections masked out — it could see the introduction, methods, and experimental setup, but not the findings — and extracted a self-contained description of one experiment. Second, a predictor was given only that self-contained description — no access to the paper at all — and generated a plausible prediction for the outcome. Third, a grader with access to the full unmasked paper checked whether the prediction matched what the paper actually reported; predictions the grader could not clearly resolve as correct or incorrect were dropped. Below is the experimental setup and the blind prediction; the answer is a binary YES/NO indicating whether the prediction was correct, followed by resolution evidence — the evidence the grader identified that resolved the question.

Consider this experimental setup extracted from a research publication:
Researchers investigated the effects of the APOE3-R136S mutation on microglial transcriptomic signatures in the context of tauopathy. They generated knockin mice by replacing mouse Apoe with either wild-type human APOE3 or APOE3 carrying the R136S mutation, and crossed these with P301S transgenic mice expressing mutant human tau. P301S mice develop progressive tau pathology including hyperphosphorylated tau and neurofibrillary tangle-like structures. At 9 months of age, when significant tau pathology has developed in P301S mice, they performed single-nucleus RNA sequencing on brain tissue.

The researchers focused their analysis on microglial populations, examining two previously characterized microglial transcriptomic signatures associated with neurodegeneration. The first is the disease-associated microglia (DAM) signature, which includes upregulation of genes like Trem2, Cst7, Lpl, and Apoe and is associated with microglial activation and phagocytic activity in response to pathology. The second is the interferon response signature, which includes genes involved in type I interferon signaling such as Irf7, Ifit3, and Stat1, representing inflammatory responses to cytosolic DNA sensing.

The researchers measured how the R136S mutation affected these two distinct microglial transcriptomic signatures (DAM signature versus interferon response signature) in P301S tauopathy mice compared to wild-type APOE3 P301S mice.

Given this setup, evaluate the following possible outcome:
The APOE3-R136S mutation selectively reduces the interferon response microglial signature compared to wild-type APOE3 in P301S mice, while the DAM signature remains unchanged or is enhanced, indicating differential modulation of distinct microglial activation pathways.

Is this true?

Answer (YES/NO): YES